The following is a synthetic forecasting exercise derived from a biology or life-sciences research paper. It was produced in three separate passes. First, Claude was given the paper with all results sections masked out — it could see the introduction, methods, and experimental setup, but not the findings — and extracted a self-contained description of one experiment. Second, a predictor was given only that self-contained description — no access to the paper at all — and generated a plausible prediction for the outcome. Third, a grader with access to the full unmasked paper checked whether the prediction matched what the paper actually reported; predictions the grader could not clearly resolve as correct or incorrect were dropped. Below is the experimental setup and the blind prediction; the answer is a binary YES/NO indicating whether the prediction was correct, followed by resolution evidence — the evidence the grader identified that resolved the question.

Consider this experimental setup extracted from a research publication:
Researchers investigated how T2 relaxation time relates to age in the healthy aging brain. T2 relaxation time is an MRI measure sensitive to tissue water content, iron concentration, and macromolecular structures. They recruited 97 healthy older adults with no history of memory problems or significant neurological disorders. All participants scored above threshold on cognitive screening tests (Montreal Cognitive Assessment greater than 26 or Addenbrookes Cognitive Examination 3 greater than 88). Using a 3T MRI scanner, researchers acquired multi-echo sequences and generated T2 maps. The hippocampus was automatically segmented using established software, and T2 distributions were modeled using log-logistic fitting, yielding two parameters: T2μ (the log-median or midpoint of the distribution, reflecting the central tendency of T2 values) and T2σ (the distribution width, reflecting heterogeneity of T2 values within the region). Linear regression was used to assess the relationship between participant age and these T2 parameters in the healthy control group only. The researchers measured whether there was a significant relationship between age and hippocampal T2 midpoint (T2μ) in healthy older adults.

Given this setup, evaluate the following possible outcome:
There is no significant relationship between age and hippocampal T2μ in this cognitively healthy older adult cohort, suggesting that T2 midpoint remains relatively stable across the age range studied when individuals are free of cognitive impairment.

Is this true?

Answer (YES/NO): YES